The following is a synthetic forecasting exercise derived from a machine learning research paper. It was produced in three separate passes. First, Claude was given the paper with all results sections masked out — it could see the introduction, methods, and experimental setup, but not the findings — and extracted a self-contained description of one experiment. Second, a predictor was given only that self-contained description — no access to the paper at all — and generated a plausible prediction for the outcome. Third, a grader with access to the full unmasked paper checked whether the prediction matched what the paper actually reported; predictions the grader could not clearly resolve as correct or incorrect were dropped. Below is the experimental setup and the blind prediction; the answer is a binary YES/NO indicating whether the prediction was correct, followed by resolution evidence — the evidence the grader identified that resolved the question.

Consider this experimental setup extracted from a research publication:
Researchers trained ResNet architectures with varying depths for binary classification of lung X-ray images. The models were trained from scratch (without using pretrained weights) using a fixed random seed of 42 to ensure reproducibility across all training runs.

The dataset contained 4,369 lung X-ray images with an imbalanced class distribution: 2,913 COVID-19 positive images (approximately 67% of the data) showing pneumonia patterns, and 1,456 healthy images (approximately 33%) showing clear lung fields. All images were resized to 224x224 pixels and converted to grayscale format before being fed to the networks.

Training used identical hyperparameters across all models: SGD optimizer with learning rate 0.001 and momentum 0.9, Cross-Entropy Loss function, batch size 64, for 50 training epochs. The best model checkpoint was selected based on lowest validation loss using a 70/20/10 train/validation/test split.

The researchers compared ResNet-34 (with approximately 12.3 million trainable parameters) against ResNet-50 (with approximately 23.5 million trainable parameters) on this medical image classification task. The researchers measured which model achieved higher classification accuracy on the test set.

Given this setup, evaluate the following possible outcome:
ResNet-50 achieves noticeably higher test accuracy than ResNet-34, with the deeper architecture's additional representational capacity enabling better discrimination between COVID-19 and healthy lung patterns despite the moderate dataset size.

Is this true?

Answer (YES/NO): NO